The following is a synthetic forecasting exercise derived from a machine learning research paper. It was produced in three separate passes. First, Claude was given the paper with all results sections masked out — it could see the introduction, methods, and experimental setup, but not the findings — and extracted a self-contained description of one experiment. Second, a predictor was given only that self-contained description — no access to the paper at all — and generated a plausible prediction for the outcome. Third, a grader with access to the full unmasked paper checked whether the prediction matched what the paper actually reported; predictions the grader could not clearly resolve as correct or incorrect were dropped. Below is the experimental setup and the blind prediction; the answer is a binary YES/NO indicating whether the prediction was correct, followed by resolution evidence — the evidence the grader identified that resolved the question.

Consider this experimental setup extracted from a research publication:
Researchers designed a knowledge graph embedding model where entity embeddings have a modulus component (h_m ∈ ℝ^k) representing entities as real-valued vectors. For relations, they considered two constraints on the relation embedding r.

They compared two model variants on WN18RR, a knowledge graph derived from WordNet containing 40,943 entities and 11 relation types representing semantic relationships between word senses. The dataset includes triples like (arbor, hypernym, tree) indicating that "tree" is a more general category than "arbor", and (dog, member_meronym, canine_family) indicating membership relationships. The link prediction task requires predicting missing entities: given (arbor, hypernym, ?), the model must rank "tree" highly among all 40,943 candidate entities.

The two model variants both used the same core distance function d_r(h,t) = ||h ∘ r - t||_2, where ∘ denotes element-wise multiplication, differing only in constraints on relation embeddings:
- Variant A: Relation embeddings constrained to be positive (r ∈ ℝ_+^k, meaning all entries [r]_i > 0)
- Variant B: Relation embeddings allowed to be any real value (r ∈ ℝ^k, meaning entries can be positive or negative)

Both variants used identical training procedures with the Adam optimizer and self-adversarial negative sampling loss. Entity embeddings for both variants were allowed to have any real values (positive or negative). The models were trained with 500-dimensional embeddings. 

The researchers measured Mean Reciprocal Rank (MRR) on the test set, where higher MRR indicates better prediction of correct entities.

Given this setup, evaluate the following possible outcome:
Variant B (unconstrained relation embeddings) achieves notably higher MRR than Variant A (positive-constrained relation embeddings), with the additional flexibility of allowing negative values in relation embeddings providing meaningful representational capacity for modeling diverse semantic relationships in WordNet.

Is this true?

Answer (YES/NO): YES